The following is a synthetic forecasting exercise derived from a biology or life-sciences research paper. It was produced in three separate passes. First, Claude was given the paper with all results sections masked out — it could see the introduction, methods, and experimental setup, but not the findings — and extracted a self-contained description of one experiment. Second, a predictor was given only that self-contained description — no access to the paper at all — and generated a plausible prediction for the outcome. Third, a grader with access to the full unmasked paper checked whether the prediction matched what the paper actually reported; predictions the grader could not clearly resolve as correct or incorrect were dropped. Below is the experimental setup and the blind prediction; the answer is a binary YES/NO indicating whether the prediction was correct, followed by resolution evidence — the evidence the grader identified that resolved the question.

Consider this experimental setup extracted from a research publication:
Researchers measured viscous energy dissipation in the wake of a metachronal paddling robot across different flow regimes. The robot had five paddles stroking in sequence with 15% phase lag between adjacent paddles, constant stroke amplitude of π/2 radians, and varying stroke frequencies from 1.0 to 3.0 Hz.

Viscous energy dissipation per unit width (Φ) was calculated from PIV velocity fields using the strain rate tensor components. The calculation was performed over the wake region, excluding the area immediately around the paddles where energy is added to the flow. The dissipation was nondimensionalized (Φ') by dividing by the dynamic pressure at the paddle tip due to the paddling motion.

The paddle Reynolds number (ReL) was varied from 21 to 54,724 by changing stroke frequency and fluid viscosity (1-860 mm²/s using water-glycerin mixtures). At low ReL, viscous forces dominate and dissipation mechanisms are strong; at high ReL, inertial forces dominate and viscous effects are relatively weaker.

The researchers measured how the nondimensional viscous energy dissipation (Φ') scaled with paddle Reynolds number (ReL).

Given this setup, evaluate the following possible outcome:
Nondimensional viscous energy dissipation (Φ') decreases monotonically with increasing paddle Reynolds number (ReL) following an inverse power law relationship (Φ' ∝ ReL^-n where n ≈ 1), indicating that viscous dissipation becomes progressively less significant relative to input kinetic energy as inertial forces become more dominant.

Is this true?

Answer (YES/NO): NO